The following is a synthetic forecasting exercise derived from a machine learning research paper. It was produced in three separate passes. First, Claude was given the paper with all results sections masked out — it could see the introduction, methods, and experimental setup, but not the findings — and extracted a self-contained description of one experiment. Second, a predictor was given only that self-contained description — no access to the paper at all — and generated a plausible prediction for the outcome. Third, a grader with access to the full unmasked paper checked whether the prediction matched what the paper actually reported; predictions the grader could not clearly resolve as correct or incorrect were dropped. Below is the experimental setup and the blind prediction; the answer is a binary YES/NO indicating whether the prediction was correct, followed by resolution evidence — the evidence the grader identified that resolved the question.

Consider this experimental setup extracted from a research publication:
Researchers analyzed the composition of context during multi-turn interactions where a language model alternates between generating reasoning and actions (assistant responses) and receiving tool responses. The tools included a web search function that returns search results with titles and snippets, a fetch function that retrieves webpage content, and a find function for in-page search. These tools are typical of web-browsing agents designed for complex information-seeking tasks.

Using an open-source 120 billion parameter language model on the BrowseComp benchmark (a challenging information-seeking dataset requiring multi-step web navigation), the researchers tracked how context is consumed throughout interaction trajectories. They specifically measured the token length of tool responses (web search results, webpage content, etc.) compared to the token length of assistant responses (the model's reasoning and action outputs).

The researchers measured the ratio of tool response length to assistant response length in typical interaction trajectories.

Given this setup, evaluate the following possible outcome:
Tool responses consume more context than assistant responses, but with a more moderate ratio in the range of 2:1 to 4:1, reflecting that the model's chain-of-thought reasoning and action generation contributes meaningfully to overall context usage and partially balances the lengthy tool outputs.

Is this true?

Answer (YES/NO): NO